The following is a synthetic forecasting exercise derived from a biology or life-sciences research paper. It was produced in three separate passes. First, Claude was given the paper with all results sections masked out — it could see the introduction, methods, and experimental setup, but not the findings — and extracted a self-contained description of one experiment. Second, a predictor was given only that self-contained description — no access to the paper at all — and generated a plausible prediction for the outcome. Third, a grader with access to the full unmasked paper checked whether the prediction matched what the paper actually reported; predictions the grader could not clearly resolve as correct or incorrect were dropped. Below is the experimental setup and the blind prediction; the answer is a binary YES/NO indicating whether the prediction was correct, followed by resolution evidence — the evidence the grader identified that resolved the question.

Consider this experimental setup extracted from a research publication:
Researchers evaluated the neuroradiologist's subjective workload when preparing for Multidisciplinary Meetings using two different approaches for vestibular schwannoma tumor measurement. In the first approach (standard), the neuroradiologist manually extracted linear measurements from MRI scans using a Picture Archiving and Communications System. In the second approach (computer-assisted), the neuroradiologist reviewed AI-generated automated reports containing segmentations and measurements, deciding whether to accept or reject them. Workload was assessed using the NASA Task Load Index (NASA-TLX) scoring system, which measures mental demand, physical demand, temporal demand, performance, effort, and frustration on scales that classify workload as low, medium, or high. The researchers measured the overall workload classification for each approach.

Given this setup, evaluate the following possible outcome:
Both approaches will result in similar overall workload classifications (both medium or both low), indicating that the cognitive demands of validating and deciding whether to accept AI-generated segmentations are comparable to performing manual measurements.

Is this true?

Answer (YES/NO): YES